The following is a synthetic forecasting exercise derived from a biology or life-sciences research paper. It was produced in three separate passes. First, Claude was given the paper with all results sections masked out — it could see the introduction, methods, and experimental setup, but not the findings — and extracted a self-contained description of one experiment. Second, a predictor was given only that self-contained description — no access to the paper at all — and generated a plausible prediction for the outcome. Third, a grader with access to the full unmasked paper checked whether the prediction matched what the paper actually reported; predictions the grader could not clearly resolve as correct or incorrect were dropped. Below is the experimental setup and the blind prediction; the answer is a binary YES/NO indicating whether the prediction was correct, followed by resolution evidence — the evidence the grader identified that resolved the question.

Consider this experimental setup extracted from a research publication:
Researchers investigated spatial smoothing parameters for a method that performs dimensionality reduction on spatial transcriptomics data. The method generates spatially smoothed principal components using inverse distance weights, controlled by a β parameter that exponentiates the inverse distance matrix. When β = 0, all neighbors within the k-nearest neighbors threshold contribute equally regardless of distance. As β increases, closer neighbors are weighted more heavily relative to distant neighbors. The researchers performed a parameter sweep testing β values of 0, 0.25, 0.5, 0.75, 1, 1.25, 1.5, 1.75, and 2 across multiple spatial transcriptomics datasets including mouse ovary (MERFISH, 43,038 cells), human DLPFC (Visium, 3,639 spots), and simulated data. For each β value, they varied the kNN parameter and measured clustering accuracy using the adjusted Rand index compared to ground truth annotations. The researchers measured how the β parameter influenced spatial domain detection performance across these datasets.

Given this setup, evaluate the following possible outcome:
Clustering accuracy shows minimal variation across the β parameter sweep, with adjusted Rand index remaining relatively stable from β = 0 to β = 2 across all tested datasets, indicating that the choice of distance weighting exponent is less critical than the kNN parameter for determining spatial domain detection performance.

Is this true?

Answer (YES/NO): NO